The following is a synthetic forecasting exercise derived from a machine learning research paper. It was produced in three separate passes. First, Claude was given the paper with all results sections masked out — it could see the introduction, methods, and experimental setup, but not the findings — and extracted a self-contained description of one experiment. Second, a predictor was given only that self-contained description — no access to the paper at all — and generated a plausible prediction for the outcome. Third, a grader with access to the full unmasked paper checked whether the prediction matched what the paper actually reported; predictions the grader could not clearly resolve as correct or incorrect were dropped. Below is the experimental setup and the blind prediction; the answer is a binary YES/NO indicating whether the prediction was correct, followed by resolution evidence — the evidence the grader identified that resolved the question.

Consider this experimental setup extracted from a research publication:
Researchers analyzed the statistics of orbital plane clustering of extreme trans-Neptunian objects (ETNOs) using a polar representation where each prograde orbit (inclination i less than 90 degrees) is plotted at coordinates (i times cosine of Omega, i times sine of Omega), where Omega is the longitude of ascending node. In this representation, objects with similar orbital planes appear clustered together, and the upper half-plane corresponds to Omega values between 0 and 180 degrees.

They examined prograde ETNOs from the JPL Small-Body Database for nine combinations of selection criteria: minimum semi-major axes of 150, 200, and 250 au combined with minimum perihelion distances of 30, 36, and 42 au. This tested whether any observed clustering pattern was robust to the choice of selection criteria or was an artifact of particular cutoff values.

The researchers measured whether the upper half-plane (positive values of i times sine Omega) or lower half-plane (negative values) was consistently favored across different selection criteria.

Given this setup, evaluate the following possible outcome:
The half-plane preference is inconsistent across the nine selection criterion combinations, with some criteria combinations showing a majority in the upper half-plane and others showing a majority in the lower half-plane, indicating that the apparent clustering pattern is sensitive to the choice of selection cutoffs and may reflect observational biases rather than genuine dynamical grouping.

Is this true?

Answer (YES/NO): NO